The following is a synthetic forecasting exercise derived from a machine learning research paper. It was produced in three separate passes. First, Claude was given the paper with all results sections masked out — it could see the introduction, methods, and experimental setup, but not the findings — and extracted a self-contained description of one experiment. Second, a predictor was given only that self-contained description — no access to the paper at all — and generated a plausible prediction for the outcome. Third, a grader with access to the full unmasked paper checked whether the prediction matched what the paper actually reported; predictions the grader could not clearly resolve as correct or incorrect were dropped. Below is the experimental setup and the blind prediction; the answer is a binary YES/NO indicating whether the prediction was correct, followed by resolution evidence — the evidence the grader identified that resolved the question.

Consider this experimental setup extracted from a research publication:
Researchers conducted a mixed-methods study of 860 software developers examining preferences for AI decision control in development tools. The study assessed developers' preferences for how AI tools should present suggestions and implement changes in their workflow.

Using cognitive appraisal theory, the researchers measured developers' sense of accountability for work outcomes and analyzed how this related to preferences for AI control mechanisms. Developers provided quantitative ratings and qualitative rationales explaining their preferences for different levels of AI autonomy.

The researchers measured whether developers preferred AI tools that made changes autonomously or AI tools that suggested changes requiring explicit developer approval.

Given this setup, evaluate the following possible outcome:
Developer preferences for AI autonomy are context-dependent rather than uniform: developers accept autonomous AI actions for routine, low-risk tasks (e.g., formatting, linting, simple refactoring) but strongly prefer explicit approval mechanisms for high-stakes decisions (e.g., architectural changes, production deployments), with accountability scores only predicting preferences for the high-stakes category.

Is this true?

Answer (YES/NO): NO